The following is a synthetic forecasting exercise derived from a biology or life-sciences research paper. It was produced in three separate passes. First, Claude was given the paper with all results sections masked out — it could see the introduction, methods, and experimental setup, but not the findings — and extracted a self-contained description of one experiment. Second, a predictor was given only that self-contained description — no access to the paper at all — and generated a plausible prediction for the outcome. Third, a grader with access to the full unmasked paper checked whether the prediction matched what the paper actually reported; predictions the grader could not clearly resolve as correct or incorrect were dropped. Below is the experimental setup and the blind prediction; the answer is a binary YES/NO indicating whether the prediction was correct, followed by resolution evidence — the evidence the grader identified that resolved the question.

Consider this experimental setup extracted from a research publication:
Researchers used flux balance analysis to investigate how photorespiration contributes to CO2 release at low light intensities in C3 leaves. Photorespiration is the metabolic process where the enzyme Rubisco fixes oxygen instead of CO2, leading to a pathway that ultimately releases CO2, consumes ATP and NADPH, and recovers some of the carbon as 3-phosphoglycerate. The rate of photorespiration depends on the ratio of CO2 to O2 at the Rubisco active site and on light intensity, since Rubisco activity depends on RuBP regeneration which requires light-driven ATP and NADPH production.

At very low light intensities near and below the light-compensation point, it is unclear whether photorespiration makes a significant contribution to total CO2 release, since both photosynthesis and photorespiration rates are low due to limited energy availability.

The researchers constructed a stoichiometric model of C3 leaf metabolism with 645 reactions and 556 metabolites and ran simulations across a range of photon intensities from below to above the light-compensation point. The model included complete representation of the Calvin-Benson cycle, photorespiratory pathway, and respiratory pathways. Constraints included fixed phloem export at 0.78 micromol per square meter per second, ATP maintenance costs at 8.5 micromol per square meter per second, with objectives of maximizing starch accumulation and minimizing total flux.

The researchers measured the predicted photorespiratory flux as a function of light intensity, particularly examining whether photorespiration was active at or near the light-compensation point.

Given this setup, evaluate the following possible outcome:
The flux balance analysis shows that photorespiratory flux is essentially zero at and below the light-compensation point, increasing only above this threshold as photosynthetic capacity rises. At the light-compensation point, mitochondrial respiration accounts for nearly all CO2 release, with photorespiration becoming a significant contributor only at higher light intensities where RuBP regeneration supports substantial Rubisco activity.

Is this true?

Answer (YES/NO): YES